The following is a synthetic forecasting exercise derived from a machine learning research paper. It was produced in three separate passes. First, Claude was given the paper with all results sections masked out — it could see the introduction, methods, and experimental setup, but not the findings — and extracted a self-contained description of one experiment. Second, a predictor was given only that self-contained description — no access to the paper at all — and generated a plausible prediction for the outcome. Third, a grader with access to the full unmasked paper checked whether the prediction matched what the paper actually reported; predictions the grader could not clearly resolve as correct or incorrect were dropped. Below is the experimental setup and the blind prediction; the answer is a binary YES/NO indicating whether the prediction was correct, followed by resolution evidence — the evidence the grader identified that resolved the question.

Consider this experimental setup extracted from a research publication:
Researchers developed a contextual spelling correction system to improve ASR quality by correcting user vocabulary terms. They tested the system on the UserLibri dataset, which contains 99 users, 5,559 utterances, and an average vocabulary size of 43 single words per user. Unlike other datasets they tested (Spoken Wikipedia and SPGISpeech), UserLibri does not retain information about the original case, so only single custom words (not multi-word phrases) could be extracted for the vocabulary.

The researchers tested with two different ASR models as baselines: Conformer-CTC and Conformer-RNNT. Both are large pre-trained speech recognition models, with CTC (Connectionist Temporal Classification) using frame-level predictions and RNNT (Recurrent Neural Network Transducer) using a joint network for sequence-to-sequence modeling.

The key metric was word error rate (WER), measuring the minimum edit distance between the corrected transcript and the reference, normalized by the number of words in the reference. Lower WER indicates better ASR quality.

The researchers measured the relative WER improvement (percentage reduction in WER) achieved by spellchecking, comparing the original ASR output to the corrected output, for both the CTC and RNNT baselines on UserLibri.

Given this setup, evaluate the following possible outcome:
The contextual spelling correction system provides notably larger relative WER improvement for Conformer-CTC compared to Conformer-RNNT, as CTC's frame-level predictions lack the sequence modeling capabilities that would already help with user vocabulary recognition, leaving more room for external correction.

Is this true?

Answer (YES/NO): NO